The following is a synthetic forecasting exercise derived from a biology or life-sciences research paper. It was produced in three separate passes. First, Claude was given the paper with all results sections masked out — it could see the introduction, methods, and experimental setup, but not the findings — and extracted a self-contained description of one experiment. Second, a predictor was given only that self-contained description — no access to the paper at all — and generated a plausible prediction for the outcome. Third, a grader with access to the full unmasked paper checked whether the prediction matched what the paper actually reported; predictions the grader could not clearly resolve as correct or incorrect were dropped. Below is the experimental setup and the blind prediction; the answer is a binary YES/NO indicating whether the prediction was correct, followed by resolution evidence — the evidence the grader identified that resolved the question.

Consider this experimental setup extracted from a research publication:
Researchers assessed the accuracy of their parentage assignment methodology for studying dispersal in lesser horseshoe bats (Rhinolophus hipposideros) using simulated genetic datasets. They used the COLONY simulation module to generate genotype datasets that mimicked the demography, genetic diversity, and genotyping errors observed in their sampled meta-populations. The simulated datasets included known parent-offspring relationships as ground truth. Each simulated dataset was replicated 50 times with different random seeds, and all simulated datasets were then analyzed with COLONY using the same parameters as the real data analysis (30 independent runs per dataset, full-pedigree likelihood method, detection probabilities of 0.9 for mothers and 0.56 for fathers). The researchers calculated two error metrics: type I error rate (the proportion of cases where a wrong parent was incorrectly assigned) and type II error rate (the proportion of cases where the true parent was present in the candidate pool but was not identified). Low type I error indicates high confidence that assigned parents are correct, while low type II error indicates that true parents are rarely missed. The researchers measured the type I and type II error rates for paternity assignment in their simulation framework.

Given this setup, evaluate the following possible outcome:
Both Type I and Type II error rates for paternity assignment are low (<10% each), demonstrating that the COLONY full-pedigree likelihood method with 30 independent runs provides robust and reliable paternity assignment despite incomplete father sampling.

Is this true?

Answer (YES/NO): NO